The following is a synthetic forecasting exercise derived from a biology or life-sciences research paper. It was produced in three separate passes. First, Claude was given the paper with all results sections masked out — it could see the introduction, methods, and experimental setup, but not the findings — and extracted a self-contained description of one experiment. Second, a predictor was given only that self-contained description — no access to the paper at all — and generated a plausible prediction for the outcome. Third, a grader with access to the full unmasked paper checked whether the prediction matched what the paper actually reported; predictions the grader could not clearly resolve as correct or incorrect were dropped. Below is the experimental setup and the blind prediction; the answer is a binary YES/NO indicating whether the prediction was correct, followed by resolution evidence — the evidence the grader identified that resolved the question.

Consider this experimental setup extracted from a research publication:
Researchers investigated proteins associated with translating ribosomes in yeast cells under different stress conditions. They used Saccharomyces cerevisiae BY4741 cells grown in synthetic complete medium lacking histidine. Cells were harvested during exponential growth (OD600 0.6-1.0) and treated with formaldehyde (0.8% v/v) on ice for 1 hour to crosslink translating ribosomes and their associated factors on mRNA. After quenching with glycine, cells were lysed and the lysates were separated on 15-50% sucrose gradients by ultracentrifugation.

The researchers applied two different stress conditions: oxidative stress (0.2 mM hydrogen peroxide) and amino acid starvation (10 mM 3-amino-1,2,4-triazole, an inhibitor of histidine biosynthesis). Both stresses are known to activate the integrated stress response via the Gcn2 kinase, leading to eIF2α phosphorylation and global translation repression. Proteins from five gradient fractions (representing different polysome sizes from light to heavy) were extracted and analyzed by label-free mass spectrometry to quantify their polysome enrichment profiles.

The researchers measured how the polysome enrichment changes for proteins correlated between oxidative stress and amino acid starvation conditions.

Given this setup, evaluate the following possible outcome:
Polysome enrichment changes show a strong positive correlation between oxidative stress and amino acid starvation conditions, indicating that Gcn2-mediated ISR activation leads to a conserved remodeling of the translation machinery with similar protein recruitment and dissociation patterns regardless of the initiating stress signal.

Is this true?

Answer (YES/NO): YES